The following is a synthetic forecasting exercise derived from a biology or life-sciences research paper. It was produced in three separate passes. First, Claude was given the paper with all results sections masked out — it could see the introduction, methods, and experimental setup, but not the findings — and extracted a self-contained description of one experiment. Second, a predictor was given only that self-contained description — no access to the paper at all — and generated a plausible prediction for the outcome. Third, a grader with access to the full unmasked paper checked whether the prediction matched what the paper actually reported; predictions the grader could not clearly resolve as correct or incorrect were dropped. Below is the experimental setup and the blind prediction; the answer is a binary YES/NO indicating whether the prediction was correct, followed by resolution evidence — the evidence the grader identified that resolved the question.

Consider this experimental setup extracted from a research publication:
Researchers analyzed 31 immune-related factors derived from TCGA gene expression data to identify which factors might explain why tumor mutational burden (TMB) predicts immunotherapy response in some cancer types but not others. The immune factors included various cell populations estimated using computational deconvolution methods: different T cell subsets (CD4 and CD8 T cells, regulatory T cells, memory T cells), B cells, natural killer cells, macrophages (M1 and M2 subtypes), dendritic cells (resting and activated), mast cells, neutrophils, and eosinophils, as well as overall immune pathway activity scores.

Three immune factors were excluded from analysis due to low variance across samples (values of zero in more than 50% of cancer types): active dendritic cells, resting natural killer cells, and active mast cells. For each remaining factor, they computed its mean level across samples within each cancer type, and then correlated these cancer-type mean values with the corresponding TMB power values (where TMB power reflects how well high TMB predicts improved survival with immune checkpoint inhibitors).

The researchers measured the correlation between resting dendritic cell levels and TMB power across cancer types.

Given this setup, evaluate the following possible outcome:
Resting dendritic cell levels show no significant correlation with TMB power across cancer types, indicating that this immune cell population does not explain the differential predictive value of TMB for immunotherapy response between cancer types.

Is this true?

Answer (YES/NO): NO